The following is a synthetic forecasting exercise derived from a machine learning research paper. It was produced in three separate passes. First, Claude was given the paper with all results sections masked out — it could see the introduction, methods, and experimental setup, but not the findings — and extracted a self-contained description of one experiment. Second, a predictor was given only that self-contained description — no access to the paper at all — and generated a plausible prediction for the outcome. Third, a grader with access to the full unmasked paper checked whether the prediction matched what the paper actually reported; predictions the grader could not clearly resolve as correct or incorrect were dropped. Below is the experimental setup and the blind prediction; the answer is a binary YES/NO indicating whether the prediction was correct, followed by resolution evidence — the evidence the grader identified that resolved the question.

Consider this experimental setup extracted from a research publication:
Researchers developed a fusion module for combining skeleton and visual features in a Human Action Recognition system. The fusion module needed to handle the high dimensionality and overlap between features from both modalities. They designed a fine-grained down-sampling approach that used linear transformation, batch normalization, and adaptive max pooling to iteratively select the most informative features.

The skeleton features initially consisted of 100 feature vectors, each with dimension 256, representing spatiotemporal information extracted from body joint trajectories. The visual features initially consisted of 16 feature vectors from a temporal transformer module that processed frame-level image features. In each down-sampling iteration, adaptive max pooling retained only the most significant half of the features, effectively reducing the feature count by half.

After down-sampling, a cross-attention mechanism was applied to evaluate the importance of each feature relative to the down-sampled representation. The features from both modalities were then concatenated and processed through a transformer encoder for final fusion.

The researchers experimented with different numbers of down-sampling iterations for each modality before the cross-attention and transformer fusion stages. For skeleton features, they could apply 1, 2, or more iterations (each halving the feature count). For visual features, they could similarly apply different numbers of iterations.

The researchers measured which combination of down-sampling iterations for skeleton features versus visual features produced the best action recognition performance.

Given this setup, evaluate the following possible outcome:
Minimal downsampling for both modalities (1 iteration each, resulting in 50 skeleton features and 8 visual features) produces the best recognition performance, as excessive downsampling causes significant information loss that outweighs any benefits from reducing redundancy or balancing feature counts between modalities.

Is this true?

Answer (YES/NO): NO